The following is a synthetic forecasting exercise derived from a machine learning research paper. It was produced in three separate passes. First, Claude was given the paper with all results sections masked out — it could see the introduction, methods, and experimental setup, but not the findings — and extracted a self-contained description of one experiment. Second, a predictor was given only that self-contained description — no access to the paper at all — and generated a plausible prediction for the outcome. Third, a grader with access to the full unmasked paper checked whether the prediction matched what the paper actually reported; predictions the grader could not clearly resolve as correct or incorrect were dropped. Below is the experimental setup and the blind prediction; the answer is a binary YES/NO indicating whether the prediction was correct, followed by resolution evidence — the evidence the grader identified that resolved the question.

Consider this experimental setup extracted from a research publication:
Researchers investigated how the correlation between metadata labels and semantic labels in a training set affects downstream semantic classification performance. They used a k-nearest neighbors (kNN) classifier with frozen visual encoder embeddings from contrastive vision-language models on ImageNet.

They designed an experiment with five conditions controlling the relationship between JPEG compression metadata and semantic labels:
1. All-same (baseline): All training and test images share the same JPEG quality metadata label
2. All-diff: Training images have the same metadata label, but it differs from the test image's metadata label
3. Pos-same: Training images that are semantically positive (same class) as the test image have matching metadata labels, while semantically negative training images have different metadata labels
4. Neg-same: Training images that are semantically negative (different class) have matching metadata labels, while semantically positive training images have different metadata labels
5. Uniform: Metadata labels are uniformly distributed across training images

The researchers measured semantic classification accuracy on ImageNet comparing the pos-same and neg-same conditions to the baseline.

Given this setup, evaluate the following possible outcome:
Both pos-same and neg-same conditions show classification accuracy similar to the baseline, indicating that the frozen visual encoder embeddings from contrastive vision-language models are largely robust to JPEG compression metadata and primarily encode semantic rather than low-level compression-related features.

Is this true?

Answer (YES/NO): NO